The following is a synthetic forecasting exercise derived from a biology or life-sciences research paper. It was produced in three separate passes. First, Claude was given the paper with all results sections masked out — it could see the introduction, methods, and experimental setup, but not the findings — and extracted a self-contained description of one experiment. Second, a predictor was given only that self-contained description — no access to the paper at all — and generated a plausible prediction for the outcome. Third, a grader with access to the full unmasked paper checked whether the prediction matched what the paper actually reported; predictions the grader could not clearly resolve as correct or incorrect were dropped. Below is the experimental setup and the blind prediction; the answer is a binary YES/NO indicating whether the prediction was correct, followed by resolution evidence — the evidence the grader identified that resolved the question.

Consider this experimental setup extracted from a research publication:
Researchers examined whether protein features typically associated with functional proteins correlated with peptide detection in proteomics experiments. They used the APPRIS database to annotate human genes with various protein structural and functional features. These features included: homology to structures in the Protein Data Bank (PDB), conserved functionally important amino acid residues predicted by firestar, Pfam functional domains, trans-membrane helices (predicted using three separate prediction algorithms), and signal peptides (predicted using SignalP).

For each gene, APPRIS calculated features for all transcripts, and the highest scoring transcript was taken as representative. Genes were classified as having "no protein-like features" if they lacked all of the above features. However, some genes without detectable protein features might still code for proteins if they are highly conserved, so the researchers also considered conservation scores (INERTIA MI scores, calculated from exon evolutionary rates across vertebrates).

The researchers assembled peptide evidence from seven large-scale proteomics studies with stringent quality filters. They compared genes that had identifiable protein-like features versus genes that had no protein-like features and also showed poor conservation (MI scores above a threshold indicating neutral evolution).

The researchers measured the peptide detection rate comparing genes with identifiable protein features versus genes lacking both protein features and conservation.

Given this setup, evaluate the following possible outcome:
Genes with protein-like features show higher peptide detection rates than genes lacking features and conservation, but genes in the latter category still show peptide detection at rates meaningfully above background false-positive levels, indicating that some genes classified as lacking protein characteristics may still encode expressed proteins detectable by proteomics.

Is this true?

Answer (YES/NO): YES